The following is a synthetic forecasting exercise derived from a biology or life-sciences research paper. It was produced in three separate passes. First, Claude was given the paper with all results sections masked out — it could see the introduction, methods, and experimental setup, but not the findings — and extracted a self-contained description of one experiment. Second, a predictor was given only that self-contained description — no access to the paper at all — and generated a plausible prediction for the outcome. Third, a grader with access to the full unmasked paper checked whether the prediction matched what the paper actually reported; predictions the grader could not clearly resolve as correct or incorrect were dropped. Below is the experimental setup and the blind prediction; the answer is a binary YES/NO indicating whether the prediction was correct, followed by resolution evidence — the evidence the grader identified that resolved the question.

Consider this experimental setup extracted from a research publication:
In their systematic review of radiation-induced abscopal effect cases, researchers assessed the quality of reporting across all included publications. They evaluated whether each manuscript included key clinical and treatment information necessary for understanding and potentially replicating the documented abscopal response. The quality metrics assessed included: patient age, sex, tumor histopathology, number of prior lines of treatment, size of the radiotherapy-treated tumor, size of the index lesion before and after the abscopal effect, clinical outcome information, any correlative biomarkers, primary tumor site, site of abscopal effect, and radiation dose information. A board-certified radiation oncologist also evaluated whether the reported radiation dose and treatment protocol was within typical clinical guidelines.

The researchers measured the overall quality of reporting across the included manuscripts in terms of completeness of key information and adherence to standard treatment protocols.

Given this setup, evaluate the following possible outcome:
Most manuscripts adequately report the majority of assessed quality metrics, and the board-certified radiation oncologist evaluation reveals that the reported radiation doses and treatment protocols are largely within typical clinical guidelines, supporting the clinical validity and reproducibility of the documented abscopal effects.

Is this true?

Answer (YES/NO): YES